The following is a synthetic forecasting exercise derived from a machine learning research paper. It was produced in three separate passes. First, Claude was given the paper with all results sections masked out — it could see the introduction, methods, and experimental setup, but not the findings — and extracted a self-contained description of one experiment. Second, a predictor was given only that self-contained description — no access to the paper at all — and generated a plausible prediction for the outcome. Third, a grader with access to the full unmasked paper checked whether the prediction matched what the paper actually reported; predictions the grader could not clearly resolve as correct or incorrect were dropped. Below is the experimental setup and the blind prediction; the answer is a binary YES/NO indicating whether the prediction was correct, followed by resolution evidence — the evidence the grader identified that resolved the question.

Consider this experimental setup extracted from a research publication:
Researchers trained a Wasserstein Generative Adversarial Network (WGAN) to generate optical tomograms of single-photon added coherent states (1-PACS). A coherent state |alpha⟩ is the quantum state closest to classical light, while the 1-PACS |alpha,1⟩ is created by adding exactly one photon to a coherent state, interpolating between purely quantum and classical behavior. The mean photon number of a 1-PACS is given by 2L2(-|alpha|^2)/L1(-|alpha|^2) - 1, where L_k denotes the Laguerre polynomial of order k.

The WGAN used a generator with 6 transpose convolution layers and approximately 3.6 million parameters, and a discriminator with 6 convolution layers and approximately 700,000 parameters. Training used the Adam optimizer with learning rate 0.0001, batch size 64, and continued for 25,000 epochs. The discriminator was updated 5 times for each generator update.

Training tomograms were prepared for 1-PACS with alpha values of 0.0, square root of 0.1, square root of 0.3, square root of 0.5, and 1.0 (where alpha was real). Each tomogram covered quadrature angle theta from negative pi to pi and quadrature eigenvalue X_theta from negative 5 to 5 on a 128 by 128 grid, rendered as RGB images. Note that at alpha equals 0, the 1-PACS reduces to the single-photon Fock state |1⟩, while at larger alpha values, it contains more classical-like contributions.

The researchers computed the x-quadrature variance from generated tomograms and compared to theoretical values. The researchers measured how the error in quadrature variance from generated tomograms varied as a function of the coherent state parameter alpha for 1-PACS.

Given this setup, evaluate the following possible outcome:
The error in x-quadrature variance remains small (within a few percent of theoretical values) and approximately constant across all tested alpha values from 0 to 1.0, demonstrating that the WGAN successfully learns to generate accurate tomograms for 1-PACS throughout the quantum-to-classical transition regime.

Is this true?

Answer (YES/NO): NO